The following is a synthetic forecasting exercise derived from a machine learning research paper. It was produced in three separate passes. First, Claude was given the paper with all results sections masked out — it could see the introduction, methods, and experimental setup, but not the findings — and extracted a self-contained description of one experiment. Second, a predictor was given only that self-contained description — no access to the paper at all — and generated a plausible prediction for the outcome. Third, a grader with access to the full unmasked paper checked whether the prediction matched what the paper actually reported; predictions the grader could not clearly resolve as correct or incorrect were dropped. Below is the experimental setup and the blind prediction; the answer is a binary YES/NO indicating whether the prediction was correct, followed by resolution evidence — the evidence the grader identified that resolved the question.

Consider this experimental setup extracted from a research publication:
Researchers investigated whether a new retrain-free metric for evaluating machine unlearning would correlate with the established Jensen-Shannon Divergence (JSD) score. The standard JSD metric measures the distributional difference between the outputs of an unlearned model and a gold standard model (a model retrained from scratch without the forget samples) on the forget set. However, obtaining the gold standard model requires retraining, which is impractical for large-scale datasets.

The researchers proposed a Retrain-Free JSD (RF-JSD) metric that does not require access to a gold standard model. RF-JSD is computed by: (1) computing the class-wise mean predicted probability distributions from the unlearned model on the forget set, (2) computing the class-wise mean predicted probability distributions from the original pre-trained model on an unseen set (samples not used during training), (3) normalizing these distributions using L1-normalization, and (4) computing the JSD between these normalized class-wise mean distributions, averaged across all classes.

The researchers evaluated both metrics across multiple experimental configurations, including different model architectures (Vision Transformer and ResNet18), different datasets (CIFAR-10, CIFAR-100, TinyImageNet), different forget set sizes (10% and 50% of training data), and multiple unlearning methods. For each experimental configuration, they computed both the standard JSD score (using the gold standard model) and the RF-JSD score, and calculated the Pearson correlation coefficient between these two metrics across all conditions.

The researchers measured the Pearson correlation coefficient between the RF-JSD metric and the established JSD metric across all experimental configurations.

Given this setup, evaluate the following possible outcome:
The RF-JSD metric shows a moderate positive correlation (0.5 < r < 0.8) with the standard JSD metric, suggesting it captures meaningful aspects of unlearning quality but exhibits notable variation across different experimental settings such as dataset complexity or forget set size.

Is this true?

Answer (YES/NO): NO